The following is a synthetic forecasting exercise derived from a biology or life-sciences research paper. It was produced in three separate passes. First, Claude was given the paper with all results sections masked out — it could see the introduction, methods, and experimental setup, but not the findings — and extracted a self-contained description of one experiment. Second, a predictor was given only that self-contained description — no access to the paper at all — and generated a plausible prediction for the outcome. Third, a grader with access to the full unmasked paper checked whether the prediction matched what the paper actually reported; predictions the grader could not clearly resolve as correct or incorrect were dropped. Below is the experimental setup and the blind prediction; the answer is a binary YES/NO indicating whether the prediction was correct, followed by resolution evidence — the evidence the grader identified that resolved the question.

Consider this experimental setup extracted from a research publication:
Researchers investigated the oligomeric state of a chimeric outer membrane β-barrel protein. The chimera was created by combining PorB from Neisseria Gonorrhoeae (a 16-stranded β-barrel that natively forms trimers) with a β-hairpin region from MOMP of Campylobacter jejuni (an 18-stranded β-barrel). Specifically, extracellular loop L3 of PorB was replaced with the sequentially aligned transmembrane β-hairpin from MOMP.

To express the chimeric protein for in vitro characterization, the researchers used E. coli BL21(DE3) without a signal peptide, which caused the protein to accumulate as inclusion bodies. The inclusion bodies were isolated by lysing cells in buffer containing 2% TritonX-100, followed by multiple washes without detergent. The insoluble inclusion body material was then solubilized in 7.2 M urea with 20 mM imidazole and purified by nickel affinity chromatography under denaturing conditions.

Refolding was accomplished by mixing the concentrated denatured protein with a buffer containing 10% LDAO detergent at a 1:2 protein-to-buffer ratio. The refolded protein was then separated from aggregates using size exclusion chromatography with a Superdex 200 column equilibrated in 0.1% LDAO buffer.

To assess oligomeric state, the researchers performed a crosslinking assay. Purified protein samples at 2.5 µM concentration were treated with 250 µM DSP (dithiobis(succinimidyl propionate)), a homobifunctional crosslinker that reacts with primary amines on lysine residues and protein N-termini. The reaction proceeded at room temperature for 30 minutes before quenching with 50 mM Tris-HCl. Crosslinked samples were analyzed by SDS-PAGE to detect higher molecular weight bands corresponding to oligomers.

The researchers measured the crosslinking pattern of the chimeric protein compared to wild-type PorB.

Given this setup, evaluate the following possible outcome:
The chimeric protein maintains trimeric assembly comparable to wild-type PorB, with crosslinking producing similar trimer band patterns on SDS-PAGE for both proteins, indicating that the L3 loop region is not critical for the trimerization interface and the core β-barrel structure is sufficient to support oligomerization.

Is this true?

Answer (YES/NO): YES